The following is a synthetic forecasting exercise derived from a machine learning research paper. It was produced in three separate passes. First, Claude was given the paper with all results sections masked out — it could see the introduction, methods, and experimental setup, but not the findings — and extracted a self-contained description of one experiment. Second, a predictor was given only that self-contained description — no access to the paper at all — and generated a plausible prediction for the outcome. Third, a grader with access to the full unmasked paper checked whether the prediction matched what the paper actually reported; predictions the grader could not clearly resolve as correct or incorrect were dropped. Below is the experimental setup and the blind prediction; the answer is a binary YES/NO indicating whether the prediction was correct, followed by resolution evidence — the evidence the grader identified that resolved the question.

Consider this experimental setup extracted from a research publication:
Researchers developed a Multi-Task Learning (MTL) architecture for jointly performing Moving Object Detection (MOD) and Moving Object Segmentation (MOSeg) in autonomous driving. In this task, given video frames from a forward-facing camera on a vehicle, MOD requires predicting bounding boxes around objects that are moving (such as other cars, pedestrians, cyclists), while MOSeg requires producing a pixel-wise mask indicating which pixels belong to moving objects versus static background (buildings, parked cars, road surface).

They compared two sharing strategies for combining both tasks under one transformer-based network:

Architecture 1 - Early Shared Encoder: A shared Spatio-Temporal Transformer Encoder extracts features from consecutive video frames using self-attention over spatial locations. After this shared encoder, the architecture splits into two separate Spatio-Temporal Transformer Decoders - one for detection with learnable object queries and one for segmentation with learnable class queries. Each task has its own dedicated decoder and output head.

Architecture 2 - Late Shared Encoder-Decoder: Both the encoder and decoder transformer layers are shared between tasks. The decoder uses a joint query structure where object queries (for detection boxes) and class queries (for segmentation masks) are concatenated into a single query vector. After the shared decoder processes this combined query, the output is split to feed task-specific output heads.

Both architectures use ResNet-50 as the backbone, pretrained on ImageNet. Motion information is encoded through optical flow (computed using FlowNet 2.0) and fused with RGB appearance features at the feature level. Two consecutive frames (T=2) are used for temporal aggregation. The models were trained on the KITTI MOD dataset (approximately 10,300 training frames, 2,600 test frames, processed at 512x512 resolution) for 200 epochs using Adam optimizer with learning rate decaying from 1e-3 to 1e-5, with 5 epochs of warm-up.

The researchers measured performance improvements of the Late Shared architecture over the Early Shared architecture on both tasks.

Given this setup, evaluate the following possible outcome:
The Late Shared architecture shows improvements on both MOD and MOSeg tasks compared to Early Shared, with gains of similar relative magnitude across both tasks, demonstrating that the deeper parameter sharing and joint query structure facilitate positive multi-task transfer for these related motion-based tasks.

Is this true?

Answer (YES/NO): NO